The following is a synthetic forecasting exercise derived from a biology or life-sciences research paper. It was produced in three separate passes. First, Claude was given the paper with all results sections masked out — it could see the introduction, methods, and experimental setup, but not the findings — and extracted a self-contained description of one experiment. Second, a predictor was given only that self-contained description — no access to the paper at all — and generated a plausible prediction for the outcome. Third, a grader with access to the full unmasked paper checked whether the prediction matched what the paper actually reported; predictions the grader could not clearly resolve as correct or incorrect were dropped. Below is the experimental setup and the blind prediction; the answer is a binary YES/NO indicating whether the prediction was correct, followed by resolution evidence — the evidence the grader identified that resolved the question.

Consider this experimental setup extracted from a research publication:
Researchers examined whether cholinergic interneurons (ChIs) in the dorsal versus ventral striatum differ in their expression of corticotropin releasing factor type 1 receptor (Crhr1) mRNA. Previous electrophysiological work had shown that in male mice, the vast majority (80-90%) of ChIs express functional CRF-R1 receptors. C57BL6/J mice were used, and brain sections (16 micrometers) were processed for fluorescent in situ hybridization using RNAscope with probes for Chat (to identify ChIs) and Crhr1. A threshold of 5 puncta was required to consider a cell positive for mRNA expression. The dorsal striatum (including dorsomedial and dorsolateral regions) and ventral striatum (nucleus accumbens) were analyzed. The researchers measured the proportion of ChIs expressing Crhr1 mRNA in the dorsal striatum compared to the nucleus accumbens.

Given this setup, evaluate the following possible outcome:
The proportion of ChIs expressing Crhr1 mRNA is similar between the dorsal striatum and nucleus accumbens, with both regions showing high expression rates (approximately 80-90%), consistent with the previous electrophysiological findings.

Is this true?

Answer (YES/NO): NO